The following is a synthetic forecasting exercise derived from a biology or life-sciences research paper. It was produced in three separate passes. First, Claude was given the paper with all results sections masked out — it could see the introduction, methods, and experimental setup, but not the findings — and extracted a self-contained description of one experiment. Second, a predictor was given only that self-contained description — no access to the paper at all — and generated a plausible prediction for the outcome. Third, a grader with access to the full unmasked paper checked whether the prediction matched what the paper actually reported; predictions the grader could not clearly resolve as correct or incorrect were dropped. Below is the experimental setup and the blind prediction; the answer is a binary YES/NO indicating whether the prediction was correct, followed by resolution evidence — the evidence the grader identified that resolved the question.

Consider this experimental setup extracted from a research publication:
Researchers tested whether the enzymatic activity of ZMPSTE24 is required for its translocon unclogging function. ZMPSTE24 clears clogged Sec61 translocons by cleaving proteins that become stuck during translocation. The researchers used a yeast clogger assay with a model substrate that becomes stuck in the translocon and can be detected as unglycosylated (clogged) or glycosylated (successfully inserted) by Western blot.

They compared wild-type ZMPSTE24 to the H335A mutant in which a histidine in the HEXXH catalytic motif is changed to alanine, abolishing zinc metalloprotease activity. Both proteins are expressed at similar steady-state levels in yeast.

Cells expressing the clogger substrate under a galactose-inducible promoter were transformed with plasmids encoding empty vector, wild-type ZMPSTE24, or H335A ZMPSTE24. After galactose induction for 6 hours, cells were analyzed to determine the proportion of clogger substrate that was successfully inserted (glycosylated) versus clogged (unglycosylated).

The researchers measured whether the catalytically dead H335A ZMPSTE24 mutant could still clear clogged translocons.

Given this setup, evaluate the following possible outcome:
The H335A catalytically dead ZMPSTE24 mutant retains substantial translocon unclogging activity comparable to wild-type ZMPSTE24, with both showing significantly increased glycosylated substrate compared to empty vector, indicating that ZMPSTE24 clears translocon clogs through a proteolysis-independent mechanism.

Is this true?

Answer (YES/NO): NO